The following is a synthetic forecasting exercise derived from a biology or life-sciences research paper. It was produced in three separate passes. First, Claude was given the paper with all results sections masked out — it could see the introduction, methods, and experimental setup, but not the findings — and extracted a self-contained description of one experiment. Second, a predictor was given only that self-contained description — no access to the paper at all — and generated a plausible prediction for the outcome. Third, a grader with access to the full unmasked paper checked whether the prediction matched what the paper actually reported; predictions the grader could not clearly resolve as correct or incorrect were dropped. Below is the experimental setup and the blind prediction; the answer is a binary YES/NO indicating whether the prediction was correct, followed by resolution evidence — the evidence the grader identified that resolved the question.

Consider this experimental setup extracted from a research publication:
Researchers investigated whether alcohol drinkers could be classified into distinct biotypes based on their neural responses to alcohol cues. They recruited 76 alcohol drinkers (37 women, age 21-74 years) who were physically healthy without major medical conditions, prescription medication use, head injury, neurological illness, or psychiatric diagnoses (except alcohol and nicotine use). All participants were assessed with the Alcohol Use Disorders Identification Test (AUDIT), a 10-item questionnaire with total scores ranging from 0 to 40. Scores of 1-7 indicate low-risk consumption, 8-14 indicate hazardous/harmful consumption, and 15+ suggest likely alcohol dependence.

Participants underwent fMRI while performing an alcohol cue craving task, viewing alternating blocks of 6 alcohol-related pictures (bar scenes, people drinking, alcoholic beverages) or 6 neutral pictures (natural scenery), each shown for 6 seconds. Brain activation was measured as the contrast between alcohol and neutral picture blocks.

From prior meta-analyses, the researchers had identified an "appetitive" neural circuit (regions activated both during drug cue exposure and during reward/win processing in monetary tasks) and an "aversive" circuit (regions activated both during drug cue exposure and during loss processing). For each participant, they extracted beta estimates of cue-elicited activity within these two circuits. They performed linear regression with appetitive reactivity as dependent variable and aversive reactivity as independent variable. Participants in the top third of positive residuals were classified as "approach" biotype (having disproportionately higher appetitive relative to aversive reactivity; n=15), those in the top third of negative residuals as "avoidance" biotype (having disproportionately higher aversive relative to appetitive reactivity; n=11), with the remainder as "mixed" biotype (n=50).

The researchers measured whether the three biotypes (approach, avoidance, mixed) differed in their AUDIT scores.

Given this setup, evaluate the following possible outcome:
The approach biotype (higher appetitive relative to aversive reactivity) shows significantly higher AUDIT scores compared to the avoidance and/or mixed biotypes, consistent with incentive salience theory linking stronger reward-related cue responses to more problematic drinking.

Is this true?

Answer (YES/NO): NO